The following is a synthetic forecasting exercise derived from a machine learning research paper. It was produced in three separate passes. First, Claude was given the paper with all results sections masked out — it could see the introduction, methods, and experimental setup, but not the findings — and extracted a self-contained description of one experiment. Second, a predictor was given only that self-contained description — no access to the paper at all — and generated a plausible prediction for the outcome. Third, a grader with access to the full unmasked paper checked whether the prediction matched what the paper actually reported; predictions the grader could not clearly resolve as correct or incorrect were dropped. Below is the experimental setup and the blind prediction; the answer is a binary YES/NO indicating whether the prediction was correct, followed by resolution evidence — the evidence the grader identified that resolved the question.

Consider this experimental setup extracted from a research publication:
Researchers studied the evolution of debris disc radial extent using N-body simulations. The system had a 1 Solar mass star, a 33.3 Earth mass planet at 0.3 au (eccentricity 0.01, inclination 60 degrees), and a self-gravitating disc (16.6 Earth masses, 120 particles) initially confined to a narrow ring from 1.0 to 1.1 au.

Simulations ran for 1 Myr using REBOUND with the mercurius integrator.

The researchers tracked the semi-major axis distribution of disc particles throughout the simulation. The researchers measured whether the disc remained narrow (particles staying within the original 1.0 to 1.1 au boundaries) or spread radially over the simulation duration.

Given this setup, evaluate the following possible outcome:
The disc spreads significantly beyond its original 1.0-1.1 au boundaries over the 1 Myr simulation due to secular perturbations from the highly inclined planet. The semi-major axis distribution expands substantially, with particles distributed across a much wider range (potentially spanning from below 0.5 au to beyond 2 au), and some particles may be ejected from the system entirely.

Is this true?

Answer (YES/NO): NO